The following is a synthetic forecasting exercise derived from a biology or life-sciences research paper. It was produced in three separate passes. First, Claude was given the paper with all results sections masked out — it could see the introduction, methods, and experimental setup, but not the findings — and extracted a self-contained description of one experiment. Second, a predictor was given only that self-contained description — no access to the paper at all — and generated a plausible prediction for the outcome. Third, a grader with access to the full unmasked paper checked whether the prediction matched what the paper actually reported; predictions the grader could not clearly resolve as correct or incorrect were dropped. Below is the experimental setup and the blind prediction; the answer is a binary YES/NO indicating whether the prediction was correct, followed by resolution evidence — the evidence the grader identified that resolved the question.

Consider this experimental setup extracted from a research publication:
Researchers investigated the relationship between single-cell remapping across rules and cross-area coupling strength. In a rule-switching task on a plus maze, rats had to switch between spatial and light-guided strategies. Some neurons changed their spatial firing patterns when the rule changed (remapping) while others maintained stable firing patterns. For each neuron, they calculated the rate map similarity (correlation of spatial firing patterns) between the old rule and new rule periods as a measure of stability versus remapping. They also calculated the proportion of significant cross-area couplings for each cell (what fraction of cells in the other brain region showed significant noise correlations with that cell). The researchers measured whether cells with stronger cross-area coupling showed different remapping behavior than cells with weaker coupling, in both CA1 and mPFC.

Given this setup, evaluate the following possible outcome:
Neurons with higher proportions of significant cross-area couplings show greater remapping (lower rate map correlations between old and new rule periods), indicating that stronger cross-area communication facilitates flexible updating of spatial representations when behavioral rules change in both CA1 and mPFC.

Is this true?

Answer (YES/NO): NO